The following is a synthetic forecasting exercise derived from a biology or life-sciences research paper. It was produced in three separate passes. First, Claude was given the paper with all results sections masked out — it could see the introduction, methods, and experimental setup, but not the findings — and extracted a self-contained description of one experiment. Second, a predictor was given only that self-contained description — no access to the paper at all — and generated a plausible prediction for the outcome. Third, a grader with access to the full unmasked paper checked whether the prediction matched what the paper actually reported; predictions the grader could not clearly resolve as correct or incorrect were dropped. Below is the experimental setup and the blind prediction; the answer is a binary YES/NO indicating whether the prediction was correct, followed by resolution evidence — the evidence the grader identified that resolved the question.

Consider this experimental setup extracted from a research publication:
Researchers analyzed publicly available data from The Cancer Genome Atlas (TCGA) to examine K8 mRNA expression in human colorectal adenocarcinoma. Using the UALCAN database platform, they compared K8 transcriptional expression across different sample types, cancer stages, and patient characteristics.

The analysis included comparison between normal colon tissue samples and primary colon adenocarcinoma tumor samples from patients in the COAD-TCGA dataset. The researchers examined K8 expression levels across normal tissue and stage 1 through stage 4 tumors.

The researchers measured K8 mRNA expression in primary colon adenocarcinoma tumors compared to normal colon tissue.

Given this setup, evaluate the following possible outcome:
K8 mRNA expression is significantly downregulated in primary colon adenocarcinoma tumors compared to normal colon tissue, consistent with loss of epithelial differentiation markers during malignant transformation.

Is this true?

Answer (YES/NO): YES